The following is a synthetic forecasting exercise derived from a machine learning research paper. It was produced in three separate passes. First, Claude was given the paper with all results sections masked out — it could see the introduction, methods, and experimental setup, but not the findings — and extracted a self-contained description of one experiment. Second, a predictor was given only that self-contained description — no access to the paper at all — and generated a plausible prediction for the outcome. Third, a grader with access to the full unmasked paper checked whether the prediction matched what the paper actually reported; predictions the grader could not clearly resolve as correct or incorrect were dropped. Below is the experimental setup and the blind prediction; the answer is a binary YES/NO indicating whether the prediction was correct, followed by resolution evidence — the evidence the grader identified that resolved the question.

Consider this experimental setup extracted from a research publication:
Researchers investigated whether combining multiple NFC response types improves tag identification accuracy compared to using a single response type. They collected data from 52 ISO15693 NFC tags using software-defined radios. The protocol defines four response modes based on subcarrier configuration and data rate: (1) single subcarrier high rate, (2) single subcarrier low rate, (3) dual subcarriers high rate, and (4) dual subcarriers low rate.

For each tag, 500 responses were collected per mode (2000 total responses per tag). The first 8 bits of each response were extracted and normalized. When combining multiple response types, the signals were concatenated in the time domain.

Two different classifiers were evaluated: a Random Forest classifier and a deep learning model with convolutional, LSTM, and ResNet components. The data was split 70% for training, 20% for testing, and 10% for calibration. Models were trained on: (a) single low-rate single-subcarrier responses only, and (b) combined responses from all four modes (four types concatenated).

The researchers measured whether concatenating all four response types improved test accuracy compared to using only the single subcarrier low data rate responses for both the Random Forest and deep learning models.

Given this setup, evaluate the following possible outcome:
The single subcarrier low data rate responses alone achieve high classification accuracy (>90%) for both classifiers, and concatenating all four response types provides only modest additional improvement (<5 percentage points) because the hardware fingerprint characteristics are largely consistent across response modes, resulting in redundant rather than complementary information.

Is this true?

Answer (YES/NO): NO